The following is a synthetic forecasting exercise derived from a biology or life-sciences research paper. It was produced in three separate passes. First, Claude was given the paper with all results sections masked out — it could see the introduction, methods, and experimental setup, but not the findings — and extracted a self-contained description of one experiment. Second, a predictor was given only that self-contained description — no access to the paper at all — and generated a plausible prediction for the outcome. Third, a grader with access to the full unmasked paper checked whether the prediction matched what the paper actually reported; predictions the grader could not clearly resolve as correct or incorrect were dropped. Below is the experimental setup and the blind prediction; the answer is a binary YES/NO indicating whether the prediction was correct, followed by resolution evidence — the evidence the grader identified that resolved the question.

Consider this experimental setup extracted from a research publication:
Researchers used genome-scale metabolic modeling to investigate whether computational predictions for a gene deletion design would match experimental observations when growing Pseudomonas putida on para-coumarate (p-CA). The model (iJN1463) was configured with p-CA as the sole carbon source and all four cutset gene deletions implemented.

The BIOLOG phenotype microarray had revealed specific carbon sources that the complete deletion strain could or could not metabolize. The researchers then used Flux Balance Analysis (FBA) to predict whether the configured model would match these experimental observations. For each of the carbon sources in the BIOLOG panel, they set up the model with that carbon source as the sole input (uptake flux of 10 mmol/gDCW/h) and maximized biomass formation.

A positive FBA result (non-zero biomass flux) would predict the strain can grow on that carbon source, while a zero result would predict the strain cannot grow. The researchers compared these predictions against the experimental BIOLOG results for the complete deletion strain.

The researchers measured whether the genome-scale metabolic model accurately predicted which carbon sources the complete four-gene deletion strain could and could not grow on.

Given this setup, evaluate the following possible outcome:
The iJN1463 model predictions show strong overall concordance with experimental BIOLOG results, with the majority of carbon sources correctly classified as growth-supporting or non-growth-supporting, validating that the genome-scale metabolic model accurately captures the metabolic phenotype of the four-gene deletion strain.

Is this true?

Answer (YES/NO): YES